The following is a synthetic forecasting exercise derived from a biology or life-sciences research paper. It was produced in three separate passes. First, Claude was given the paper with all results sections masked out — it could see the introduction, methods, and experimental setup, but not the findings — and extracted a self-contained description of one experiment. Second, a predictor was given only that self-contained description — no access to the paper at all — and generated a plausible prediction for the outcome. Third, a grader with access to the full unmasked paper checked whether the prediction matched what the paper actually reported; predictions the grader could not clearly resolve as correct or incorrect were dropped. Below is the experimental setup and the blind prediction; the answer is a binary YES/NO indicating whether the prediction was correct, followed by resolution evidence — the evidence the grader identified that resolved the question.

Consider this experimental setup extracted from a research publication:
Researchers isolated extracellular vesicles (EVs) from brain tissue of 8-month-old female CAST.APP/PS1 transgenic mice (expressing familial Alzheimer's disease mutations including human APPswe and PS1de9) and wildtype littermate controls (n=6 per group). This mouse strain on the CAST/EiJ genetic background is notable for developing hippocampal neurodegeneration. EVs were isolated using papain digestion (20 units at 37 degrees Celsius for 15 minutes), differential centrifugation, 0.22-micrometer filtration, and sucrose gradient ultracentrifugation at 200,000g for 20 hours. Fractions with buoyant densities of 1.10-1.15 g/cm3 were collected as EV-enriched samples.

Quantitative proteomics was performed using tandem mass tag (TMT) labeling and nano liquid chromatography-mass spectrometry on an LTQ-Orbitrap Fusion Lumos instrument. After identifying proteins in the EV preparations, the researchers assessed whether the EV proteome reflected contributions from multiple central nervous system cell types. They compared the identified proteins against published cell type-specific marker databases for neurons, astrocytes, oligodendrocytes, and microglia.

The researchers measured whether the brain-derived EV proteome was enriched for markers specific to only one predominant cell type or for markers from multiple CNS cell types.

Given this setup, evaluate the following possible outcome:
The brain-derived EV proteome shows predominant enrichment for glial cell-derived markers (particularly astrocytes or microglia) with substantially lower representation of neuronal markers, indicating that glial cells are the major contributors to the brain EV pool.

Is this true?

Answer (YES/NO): NO